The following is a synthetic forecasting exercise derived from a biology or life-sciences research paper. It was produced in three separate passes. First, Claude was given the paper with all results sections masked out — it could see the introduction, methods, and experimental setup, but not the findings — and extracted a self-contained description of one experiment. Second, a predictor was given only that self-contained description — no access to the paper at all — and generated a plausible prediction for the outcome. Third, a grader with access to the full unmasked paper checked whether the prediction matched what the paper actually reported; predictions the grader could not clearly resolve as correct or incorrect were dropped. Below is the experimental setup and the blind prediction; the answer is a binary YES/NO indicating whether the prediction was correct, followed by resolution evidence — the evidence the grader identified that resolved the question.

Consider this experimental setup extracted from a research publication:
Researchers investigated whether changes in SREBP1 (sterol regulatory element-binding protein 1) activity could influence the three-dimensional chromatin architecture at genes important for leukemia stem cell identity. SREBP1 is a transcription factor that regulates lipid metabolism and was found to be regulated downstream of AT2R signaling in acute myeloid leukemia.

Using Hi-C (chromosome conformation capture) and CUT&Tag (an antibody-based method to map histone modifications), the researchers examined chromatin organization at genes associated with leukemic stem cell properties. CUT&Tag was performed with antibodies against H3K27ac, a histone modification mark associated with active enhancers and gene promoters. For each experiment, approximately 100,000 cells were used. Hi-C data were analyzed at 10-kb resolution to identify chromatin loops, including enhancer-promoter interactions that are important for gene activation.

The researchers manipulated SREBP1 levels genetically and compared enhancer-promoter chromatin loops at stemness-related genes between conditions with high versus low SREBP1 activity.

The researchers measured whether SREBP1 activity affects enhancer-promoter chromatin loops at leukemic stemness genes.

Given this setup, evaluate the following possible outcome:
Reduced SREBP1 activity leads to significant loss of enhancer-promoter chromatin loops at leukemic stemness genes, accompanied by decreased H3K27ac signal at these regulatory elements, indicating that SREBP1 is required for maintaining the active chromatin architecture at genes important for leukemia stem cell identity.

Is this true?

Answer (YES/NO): YES